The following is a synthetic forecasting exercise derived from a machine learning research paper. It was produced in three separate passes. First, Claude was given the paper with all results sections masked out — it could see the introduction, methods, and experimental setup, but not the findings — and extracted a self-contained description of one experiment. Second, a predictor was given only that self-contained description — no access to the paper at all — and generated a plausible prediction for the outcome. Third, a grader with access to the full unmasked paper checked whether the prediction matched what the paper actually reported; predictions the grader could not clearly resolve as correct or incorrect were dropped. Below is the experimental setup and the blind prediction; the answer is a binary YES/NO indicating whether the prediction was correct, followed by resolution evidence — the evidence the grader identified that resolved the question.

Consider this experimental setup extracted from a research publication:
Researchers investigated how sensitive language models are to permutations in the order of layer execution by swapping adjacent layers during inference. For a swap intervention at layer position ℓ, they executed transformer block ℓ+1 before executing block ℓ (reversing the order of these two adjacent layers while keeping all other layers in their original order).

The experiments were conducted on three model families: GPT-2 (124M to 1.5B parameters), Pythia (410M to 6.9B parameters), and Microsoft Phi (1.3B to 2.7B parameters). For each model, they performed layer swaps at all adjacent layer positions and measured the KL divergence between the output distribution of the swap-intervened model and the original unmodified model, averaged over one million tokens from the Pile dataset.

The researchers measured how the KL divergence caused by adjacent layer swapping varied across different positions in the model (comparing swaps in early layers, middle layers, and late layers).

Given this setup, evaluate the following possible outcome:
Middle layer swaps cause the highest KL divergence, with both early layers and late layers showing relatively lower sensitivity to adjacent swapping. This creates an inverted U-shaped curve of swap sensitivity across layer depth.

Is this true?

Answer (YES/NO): NO